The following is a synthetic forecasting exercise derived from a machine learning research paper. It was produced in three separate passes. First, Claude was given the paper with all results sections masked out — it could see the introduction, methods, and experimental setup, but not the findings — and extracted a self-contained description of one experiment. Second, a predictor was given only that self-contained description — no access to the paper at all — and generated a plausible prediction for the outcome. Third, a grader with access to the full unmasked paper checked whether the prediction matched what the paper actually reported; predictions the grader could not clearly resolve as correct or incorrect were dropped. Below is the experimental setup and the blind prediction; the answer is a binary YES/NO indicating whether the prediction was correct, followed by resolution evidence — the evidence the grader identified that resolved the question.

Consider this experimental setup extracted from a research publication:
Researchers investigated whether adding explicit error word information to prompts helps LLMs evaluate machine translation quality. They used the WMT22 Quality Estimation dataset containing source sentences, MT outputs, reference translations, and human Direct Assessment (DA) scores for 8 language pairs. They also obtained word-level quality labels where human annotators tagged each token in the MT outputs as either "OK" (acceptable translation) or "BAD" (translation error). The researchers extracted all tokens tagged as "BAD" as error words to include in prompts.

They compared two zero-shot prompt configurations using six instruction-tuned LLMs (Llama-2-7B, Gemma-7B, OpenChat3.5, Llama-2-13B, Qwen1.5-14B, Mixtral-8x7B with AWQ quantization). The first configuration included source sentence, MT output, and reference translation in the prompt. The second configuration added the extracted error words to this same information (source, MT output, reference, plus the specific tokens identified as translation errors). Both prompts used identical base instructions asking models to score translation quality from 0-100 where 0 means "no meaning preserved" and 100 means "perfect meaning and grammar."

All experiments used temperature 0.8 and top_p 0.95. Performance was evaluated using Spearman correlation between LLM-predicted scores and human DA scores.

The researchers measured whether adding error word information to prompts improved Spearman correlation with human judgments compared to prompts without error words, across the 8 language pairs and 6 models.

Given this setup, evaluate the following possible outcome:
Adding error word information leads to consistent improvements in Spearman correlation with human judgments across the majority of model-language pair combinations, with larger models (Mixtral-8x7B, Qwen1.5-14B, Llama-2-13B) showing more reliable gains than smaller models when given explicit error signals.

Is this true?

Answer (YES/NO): NO